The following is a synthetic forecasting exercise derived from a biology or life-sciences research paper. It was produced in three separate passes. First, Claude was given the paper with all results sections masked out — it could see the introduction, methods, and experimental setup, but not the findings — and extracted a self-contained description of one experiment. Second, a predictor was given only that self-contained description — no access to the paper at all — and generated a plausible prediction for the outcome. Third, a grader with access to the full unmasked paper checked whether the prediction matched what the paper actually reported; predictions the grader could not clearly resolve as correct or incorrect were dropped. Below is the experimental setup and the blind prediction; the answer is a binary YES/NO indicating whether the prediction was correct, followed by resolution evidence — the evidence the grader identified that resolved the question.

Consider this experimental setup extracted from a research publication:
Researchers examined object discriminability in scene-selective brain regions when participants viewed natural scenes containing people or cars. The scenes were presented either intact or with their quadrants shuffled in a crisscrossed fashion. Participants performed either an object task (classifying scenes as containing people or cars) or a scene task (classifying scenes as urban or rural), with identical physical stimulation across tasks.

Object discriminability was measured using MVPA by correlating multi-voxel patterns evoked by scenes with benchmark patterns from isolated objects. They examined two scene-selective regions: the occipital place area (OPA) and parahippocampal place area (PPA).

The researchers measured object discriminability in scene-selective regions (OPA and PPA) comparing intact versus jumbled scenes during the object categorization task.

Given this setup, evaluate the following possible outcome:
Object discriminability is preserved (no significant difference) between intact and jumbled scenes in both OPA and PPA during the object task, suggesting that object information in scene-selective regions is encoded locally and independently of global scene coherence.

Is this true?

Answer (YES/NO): NO